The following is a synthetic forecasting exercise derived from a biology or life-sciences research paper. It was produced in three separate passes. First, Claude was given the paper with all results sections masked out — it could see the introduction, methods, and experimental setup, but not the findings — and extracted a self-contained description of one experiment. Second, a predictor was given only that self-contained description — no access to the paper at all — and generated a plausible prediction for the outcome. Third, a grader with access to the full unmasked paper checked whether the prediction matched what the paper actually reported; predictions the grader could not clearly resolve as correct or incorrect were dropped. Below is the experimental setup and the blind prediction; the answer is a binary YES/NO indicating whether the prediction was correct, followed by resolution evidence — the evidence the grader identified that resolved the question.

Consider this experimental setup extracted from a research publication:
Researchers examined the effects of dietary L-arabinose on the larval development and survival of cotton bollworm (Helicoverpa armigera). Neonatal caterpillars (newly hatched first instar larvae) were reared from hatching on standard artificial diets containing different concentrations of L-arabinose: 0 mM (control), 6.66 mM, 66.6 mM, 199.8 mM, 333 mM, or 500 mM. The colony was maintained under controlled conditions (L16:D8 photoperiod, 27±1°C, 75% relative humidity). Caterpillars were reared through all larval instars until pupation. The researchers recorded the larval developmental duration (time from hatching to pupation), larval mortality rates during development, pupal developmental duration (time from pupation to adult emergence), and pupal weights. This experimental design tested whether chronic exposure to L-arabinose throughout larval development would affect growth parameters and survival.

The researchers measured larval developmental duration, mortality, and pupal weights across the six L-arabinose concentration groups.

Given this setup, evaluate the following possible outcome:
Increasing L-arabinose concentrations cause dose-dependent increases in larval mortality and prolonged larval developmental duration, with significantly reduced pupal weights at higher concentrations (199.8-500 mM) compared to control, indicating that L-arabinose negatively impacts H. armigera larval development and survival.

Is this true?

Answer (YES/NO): NO